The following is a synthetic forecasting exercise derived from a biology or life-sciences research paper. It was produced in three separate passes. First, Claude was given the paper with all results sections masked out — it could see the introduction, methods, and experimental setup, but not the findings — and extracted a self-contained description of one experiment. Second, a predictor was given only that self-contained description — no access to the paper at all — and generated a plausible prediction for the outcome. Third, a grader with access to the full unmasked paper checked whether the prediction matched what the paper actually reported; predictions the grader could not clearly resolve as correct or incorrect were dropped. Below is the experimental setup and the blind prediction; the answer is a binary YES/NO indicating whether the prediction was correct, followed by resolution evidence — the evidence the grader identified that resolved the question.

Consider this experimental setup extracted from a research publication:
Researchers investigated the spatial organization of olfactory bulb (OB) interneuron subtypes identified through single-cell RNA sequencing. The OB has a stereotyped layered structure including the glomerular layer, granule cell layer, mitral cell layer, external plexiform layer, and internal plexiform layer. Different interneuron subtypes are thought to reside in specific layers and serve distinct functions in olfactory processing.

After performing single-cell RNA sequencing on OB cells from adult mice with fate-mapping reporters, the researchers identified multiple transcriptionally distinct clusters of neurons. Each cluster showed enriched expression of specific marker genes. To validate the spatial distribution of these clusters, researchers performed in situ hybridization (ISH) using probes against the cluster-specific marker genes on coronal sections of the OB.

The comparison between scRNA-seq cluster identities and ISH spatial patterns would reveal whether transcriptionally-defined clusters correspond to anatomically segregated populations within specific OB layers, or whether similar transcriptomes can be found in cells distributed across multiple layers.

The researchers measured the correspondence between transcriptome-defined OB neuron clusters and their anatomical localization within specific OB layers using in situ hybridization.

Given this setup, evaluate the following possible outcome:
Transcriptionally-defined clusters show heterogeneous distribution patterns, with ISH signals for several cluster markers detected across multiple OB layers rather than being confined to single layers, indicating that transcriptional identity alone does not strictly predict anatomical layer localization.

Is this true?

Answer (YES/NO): NO